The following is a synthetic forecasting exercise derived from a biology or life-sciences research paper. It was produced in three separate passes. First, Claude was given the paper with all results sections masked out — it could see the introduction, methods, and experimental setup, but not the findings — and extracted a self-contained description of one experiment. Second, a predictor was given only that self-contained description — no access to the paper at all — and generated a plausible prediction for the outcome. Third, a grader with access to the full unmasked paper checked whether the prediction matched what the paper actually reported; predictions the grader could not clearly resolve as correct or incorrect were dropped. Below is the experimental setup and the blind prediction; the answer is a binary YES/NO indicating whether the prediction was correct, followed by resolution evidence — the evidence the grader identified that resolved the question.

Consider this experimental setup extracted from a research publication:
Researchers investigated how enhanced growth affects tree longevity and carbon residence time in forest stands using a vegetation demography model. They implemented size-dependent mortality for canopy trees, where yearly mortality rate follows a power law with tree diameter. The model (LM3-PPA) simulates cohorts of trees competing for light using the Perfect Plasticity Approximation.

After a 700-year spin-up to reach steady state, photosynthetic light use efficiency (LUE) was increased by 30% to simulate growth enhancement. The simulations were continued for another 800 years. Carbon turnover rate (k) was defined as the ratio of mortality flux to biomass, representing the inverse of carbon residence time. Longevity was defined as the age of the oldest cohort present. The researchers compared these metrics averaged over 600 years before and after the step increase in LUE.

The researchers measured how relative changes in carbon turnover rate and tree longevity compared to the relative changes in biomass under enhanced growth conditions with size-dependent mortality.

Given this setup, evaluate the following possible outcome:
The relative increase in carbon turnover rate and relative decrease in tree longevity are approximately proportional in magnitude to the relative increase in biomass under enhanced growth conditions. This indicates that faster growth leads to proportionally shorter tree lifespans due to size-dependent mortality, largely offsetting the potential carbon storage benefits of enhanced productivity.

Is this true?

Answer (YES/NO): NO